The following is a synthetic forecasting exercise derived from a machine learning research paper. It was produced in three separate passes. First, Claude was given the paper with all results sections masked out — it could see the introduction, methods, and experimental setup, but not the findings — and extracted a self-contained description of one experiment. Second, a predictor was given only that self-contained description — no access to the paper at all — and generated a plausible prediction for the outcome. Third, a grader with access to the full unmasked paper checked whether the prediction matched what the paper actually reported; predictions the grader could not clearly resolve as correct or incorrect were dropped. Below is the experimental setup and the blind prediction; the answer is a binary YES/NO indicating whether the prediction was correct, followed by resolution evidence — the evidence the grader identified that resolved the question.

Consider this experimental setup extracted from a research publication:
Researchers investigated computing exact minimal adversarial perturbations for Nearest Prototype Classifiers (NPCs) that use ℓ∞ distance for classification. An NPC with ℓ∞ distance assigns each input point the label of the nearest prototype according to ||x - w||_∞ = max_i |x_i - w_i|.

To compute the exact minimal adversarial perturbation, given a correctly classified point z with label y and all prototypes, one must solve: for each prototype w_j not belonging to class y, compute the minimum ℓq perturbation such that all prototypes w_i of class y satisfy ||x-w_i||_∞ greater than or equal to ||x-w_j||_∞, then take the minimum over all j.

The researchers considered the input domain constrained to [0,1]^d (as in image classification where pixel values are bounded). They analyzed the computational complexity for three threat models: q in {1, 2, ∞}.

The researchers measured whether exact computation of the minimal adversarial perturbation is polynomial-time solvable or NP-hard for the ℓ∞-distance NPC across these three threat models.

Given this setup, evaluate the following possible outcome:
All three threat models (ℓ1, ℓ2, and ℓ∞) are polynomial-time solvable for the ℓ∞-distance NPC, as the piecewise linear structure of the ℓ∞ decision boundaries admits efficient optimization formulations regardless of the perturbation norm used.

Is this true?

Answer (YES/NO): NO